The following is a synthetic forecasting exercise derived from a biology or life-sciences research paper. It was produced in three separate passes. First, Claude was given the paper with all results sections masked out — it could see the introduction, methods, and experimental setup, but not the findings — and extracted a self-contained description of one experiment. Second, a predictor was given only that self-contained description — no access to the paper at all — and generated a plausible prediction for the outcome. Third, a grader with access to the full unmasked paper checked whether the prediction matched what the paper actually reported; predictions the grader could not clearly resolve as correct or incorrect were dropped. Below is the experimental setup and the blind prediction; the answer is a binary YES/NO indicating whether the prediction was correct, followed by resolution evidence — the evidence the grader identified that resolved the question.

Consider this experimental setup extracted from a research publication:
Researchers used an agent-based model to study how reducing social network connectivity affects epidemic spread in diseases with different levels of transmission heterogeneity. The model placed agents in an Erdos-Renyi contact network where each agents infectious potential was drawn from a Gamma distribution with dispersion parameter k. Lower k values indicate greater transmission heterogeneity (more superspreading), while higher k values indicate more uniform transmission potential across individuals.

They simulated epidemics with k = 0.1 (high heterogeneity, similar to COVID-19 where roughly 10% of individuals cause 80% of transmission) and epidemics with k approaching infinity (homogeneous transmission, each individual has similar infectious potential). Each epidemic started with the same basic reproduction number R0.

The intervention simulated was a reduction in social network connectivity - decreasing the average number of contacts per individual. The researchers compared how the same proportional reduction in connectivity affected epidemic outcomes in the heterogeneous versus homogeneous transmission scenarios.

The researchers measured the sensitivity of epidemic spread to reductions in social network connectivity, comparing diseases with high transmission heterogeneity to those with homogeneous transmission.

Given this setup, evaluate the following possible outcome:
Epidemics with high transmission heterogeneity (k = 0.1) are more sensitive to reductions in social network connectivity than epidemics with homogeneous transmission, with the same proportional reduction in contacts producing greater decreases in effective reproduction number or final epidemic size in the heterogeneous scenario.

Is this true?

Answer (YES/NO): YES